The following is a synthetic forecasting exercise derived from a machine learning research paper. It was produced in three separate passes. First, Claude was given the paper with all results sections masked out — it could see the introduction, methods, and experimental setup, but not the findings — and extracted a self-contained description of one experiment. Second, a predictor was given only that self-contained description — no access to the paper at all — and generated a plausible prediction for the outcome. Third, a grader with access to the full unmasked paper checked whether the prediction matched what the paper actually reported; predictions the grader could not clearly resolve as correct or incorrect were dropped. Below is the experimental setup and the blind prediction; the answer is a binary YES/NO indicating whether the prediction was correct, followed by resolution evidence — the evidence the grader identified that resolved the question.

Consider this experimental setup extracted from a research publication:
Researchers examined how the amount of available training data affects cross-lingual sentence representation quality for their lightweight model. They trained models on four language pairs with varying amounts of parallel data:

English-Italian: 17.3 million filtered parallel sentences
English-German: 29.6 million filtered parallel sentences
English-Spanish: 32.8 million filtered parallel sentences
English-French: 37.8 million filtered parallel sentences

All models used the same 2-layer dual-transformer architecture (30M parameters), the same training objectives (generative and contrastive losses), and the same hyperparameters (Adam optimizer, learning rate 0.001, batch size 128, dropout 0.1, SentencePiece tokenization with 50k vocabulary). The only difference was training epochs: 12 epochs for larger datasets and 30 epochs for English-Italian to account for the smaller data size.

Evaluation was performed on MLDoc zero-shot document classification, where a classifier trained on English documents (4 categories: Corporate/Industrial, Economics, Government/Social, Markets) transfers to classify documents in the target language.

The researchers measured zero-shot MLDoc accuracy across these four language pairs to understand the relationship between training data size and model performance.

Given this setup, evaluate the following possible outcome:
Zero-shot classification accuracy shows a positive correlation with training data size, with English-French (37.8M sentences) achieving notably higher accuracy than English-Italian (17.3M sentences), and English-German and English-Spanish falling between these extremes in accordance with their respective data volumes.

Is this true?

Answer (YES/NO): NO